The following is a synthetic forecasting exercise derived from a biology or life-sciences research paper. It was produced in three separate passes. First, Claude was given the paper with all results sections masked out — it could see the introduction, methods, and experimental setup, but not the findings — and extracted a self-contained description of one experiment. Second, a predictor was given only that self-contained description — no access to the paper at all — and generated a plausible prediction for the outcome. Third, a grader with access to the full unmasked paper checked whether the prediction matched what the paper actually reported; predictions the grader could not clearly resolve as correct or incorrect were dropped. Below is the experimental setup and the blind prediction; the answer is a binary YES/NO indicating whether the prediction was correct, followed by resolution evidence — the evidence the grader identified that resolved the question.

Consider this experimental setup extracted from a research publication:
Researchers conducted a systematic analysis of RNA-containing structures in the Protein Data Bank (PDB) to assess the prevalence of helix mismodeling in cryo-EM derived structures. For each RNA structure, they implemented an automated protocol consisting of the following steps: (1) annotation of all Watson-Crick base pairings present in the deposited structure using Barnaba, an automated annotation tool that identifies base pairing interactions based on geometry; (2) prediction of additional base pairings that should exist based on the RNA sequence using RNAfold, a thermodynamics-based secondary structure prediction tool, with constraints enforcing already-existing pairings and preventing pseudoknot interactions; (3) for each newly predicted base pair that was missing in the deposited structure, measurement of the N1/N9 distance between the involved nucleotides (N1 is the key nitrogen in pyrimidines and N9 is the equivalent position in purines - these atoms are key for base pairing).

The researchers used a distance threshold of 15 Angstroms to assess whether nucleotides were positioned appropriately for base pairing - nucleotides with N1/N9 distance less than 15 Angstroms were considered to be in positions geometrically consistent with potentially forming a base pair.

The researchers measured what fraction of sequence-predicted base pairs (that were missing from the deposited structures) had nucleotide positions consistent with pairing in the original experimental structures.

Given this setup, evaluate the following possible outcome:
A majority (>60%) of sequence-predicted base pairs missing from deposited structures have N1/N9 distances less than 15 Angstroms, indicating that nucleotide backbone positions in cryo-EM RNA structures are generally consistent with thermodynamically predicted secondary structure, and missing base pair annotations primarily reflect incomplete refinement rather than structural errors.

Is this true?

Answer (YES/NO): NO